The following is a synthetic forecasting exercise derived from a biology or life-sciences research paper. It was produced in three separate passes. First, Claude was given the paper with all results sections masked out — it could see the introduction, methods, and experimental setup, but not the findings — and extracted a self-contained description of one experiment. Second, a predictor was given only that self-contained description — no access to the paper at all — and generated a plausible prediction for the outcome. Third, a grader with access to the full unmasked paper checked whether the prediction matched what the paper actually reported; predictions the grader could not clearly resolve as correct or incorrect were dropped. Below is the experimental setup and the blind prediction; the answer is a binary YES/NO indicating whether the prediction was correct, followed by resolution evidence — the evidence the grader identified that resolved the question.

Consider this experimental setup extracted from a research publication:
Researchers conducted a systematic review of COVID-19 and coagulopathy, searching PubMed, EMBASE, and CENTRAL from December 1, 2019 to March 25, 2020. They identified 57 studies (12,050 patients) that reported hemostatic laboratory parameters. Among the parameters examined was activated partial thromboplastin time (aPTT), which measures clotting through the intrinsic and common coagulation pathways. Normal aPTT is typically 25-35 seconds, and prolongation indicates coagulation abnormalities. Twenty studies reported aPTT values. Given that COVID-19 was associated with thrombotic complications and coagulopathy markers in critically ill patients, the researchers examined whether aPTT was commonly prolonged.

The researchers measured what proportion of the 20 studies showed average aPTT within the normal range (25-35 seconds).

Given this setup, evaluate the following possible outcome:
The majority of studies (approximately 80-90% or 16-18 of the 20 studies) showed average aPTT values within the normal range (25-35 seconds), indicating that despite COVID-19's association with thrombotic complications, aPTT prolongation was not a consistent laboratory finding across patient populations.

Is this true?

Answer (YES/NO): NO